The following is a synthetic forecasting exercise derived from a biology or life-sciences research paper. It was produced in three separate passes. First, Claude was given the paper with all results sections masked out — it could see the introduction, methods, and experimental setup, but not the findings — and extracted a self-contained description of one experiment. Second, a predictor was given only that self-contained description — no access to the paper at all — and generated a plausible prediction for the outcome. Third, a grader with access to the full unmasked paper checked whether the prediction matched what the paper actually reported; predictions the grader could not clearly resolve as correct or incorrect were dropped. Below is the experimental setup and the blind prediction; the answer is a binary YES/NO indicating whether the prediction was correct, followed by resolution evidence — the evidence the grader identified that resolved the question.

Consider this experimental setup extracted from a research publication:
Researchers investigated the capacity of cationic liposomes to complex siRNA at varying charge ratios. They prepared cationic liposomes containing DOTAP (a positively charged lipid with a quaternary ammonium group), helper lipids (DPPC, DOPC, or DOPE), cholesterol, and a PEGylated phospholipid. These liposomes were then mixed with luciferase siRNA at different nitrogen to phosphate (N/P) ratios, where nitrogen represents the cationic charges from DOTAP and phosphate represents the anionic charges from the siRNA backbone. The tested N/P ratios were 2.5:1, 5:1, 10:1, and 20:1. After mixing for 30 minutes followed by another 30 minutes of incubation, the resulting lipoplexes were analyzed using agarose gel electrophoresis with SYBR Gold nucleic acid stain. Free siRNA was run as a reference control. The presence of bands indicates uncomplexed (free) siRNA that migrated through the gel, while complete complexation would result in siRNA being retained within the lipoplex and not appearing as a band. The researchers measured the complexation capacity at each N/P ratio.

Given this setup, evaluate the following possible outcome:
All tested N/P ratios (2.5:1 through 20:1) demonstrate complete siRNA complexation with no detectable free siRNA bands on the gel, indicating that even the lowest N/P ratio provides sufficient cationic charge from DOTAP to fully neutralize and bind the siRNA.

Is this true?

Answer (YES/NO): NO